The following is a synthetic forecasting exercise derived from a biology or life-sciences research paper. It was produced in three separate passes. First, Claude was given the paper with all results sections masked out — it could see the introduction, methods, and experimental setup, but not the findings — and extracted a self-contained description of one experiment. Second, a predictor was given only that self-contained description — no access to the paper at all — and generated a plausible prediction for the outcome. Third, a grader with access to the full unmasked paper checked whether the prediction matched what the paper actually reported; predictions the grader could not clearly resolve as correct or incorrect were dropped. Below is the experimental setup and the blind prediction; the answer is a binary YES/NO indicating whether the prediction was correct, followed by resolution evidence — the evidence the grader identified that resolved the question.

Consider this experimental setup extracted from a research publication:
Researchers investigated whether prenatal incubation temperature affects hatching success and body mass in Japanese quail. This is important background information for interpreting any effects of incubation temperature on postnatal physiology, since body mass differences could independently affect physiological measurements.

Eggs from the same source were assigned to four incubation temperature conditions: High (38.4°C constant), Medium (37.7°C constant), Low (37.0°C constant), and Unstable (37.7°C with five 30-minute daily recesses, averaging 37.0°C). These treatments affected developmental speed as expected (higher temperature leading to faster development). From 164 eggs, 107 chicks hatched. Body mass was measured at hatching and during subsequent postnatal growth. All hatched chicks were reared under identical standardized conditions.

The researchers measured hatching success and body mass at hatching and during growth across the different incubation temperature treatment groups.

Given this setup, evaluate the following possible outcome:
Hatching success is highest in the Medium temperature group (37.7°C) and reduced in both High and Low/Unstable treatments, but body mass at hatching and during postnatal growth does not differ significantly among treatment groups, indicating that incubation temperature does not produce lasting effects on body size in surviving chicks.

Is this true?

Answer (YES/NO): NO